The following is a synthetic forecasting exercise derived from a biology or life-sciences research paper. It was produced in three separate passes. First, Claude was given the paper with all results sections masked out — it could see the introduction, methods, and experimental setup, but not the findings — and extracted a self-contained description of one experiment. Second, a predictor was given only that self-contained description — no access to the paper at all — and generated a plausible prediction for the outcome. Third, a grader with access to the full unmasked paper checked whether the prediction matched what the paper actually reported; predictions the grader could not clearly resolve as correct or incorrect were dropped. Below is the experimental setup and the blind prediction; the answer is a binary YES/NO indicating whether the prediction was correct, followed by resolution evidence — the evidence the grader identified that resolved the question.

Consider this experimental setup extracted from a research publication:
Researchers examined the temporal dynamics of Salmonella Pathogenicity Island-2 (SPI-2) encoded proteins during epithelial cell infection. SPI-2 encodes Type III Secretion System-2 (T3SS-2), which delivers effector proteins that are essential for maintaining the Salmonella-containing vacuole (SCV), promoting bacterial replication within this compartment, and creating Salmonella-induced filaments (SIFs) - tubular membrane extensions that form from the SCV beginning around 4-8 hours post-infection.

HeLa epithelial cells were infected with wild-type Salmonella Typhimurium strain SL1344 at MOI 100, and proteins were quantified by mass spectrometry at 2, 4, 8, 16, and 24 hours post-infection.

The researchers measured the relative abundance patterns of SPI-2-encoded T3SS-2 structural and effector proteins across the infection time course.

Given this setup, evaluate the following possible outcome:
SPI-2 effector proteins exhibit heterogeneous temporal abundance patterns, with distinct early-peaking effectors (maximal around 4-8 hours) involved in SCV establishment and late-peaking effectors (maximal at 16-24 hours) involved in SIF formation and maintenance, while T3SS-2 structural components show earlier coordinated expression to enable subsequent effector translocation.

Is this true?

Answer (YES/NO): NO